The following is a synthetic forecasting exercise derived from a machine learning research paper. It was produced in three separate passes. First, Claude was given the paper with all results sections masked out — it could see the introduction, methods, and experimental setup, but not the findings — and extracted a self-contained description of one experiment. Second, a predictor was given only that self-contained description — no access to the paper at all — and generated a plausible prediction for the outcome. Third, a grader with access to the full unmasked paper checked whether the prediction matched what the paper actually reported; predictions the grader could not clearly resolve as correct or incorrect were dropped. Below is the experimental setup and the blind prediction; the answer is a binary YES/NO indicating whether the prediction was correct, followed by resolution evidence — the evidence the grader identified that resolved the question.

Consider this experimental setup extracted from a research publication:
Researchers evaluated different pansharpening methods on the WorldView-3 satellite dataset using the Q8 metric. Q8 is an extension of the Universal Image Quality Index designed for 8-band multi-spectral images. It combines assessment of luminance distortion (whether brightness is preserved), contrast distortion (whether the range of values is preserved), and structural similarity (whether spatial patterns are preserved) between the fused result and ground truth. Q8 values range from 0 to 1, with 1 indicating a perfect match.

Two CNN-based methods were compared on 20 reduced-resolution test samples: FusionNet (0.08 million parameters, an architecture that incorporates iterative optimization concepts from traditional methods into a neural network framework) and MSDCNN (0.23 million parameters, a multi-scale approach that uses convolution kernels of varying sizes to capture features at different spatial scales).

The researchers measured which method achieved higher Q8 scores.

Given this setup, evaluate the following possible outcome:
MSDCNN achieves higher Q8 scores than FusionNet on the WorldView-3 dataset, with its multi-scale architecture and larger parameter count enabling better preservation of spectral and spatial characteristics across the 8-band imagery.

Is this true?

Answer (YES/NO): NO